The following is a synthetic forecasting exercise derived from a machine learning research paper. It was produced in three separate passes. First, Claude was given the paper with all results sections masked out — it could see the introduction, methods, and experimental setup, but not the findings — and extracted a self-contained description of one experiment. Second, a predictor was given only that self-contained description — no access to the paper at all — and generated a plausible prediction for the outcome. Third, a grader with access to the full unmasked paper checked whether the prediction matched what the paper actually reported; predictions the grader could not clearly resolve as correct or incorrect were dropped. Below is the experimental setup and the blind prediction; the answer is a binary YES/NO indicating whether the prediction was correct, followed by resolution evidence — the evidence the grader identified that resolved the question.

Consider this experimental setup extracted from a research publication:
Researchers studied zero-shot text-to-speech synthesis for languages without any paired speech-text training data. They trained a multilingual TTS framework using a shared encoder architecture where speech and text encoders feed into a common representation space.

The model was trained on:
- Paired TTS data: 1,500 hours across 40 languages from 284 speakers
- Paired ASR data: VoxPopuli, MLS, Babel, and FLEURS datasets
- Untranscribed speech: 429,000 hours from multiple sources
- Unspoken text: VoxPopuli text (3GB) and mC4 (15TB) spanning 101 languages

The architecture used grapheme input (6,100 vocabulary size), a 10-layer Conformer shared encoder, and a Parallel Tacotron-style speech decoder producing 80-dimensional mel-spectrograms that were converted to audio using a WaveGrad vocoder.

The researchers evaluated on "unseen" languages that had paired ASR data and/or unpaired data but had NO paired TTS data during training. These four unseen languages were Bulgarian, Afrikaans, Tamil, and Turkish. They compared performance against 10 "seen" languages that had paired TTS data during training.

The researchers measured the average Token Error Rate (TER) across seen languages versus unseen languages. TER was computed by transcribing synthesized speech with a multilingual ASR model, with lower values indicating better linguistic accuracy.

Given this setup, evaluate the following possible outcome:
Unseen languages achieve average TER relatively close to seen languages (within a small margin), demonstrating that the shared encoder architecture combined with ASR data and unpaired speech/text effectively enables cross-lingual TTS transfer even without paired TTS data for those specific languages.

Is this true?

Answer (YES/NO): NO